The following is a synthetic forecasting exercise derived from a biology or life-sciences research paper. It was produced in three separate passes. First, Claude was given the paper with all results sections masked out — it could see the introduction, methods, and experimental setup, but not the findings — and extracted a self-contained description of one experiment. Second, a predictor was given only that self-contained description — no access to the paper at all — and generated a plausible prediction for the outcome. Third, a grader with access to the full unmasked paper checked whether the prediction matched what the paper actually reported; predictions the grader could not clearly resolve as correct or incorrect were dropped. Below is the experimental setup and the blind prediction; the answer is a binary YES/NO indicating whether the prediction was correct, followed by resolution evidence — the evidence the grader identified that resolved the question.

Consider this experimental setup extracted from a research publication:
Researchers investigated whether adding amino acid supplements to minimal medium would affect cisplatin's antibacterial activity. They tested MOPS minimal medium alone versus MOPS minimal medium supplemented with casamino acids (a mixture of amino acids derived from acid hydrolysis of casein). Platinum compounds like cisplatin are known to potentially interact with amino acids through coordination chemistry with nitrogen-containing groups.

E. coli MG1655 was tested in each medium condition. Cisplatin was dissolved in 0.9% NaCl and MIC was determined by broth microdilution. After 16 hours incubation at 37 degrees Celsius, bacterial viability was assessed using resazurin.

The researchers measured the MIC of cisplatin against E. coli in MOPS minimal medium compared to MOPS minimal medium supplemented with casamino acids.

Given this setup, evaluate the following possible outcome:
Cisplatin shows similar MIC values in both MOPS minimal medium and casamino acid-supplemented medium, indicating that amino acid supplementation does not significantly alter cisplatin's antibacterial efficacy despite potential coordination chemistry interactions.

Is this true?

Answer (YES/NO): NO